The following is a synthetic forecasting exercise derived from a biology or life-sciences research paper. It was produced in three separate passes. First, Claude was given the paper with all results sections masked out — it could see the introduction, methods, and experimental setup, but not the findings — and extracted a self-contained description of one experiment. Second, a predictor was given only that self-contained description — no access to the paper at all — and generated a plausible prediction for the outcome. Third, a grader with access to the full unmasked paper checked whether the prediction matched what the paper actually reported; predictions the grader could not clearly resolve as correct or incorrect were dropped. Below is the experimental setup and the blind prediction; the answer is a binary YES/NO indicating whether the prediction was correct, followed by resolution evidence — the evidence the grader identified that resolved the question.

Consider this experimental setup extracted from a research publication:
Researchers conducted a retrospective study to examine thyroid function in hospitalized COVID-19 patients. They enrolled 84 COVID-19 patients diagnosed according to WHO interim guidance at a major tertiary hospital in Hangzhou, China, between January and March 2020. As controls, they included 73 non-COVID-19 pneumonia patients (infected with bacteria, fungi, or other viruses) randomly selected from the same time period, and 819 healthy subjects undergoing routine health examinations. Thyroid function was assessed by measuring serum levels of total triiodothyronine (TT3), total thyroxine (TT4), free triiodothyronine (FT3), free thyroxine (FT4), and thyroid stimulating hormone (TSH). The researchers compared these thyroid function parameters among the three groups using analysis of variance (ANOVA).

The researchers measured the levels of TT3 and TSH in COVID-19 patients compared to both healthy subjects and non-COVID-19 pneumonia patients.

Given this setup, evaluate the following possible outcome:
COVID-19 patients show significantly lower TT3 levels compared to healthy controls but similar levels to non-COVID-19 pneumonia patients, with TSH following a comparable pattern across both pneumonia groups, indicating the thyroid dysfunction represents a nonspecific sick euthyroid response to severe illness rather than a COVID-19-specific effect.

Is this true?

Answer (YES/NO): NO